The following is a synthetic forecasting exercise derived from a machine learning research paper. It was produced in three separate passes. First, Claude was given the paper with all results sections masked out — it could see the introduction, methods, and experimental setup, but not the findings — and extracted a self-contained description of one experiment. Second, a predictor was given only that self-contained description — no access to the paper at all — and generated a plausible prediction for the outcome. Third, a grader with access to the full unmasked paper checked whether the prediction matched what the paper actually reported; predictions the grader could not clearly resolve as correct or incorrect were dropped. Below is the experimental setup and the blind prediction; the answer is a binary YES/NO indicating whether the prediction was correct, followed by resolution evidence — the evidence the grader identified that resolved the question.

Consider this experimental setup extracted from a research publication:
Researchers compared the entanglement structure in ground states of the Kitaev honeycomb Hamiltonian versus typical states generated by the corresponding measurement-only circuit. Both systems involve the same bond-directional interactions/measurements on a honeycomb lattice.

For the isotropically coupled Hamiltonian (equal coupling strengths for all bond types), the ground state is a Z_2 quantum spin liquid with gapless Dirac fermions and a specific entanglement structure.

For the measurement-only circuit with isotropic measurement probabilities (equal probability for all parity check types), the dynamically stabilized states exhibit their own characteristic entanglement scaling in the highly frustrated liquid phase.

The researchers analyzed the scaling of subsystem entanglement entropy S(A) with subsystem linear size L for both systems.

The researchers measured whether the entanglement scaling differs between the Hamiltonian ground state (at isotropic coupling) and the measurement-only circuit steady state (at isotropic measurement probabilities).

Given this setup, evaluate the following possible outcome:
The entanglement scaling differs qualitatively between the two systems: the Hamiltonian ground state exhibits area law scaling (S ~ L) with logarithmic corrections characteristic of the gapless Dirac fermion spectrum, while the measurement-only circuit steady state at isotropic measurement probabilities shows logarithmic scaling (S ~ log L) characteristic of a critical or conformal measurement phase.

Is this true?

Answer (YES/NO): NO